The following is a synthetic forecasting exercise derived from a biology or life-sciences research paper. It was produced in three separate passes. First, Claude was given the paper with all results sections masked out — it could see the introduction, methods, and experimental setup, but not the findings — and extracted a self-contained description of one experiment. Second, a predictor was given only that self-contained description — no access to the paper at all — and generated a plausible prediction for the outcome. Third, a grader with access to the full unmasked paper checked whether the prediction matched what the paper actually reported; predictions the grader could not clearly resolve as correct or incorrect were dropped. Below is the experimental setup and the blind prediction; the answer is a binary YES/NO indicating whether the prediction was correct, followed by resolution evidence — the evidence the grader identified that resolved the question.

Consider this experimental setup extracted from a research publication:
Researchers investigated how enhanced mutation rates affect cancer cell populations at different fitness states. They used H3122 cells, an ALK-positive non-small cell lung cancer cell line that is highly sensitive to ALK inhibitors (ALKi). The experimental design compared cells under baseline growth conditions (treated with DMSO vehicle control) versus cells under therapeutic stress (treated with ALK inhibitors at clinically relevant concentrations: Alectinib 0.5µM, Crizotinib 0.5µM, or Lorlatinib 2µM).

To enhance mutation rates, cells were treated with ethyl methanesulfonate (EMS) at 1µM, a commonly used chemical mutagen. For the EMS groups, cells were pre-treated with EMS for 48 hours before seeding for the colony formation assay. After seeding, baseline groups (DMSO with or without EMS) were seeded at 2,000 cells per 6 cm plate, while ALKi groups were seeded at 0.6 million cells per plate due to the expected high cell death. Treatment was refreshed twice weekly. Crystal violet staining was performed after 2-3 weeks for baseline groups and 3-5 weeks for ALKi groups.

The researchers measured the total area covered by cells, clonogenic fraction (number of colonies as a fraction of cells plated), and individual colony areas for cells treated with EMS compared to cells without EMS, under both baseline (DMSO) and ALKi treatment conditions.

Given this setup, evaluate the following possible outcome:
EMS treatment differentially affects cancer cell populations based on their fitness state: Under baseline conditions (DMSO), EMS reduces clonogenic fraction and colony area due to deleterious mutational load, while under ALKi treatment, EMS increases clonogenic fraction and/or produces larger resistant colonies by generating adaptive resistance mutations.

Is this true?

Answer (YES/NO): YES